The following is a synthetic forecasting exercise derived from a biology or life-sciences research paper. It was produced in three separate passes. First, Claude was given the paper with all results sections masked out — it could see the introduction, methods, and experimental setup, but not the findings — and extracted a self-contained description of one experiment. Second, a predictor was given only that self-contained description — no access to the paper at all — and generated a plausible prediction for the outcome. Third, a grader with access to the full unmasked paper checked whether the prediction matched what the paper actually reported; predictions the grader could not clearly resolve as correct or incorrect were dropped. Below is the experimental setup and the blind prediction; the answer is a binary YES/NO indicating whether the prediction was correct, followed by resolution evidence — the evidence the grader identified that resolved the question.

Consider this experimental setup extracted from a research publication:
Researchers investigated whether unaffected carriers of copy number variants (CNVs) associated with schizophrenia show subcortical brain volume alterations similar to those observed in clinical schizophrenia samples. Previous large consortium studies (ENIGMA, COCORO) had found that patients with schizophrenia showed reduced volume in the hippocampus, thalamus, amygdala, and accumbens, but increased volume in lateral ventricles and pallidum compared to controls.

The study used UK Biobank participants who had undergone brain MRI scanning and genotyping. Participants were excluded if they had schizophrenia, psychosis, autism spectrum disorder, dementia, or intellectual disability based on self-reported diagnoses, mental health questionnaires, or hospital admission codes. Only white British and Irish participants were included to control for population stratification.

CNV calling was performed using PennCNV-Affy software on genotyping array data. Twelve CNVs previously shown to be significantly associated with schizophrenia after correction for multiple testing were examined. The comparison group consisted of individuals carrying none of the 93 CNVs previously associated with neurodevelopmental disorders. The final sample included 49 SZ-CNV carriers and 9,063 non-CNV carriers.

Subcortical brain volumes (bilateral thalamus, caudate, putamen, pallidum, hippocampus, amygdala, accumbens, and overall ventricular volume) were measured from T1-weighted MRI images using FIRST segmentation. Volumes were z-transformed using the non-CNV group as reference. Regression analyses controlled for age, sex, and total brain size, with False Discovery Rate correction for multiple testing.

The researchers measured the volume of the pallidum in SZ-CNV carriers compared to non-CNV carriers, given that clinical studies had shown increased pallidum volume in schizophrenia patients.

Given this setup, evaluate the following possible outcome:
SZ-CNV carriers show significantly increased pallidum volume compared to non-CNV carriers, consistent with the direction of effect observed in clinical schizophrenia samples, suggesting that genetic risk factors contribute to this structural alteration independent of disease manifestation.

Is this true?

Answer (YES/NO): NO